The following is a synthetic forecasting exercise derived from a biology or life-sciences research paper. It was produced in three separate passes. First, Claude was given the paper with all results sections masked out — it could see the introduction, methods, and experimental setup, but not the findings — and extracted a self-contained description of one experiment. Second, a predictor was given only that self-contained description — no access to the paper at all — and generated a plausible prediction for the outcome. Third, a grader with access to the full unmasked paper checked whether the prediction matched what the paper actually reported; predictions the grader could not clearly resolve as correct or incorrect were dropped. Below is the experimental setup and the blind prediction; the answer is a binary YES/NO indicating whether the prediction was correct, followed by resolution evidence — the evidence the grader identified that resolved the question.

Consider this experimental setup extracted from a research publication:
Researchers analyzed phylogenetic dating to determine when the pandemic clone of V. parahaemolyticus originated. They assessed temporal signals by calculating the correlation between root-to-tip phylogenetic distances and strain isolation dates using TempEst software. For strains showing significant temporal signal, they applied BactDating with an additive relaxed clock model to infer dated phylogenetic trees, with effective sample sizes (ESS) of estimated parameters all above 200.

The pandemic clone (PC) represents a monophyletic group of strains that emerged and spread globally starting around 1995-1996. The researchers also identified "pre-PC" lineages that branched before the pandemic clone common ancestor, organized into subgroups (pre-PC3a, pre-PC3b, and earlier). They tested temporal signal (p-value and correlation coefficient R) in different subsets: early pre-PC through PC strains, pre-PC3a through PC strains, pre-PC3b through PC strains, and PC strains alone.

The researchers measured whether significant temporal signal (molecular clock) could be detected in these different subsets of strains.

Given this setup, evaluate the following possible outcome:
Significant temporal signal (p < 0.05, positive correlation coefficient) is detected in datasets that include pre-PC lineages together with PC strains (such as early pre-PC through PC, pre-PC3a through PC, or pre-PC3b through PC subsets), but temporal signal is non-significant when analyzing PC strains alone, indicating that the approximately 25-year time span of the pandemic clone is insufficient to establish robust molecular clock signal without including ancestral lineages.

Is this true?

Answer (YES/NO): NO